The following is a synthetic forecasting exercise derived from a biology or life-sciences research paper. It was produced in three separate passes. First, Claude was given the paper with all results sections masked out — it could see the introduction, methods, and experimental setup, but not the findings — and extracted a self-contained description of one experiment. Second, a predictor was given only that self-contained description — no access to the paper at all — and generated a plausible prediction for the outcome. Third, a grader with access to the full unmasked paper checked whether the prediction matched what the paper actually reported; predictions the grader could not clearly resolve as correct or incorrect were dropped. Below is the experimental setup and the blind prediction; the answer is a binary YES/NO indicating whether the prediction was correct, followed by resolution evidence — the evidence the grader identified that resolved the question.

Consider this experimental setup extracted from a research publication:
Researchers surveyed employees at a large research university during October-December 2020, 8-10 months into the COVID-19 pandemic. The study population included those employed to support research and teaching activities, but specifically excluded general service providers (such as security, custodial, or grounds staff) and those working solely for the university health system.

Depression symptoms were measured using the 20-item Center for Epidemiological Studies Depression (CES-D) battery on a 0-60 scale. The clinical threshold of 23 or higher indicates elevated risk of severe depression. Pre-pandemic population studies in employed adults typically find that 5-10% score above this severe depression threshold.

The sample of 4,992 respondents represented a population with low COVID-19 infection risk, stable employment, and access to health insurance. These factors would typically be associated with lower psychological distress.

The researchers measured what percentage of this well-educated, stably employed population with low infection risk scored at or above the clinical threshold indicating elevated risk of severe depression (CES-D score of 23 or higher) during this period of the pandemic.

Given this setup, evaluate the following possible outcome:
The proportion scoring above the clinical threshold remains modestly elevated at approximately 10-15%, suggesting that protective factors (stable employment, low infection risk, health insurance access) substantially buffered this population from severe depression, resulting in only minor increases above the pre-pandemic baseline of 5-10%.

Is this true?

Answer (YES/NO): NO